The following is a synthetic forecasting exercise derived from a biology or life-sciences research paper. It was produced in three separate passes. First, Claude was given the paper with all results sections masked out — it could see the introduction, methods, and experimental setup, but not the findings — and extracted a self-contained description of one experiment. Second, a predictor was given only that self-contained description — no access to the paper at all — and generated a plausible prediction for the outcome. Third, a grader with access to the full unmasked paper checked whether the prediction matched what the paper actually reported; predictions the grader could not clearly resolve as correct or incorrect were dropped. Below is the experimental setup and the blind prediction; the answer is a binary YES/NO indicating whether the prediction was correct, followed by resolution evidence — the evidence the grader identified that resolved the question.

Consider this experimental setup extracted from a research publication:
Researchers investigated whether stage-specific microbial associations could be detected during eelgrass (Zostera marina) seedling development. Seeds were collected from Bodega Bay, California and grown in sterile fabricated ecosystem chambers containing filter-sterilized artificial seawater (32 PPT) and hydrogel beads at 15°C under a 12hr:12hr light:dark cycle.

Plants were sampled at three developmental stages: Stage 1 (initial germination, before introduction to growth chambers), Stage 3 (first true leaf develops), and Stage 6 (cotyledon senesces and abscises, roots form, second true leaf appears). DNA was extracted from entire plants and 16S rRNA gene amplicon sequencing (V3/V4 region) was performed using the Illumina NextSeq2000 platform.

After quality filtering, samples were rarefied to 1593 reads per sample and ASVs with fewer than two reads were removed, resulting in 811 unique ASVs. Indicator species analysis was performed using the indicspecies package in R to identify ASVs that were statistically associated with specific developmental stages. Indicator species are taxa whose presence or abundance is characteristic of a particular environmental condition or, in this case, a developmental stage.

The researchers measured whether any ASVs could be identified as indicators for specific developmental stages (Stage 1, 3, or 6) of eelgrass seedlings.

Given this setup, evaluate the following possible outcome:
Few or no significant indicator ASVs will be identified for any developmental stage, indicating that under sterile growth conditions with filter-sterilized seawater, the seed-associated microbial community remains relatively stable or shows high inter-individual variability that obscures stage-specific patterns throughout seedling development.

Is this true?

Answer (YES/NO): NO